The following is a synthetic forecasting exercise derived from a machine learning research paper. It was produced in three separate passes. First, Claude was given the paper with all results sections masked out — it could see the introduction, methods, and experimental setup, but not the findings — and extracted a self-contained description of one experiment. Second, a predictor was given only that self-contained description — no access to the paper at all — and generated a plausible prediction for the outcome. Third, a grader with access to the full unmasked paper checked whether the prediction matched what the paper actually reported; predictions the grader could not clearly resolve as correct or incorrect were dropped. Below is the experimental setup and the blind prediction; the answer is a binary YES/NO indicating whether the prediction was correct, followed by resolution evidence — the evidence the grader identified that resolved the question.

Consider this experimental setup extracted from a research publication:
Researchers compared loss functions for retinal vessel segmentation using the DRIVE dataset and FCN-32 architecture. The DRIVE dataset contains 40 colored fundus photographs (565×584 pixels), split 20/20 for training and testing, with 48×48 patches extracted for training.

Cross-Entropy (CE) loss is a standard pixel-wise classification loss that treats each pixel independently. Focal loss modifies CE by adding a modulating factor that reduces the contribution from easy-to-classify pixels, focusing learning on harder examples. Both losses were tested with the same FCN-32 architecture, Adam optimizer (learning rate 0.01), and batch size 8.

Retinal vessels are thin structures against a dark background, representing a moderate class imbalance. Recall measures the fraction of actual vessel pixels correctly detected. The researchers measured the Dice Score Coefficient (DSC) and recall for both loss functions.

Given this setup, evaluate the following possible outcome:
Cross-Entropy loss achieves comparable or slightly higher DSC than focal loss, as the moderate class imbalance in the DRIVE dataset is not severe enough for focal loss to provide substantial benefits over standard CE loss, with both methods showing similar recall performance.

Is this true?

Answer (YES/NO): NO